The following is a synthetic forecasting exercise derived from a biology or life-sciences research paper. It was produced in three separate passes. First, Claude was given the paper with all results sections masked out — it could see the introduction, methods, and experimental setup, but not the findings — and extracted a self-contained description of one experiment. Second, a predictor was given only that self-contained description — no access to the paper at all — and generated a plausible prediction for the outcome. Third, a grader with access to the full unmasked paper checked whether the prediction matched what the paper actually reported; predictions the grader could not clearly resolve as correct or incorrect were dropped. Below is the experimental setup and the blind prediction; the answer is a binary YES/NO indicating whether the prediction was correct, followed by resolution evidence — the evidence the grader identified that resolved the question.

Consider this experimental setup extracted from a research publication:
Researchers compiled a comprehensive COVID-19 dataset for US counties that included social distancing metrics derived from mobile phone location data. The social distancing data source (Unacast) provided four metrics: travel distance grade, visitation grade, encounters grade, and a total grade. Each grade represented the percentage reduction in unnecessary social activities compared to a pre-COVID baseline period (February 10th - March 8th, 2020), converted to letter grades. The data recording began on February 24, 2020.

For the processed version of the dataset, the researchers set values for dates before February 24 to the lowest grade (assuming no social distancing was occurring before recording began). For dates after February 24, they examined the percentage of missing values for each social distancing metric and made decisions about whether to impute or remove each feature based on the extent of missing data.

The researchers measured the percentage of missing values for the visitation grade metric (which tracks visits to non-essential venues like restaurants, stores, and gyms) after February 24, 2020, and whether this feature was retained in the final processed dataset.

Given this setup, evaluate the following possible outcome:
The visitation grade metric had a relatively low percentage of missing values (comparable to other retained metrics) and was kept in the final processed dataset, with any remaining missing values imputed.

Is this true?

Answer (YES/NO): NO